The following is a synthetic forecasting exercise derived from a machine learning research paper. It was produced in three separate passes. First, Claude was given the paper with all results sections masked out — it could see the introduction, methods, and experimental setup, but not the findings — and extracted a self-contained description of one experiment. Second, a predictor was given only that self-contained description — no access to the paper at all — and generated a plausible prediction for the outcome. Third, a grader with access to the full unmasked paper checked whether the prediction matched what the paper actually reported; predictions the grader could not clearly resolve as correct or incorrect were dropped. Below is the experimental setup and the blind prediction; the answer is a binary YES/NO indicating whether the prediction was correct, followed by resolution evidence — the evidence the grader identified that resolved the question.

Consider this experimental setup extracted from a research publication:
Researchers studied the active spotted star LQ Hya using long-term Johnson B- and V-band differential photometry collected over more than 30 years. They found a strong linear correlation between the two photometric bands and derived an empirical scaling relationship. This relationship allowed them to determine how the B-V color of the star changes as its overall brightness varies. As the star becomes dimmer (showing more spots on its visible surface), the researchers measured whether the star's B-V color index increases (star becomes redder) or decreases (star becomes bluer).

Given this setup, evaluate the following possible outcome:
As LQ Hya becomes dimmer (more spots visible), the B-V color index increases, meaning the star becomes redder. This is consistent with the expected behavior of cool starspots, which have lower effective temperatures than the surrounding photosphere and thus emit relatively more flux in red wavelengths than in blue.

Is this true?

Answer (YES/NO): YES